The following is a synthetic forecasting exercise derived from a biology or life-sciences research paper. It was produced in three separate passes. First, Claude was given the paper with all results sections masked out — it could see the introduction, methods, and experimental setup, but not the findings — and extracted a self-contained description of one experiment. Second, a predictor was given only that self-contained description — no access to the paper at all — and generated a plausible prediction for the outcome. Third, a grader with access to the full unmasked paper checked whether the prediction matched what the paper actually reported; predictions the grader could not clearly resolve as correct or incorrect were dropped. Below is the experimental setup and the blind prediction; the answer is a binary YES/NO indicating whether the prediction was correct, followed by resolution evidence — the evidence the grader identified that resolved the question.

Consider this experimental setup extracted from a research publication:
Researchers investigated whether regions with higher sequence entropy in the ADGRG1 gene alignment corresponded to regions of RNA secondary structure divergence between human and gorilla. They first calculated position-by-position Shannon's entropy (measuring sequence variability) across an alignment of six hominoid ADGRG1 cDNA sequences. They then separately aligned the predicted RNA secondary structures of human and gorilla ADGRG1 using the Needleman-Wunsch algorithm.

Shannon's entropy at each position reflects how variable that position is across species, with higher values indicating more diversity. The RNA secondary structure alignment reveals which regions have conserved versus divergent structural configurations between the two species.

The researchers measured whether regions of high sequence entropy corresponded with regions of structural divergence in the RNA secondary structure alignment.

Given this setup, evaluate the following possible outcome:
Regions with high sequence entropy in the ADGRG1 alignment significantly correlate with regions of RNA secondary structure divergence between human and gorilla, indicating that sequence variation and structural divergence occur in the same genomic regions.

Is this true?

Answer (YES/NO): YES